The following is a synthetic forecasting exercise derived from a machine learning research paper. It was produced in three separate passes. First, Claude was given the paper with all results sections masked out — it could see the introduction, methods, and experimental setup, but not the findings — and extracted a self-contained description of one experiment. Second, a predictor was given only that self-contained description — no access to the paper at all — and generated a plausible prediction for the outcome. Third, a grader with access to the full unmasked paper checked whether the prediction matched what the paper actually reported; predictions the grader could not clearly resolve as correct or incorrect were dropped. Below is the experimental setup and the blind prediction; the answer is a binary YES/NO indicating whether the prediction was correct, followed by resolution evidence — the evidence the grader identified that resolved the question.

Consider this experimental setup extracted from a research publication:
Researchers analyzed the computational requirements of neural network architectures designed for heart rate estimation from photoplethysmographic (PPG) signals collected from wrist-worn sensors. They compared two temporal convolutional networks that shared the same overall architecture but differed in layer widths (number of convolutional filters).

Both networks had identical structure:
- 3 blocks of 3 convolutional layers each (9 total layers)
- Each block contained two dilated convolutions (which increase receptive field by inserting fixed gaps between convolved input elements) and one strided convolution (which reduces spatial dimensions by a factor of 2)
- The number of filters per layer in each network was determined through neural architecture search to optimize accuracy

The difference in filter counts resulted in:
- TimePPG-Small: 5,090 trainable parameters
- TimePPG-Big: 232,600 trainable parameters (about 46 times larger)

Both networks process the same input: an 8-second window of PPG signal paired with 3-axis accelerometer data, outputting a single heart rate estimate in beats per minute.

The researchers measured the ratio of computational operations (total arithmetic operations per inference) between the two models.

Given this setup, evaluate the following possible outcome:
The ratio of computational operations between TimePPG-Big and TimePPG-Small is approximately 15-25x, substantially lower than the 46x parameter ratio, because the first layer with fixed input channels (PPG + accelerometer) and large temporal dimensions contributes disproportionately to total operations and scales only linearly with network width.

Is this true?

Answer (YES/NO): NO